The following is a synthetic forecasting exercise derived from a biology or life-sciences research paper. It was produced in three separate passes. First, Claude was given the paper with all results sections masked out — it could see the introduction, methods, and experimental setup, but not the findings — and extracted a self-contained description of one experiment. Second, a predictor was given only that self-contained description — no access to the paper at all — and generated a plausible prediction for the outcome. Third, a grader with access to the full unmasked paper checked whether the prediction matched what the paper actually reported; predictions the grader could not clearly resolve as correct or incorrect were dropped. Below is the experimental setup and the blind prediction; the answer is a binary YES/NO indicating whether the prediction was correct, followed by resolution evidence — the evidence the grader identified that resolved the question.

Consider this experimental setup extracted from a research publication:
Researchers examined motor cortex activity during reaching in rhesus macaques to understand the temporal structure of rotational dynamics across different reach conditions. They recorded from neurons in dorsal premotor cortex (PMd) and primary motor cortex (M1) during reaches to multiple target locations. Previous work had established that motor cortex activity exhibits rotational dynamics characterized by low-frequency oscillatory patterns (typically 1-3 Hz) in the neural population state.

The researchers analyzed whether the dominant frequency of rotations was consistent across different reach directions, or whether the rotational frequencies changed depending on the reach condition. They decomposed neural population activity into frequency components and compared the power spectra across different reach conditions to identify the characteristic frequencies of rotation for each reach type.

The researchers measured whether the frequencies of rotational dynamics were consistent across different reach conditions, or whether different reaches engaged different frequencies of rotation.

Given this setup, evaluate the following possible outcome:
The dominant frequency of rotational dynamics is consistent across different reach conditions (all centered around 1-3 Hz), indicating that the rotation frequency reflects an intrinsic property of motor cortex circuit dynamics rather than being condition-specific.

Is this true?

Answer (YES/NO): NO